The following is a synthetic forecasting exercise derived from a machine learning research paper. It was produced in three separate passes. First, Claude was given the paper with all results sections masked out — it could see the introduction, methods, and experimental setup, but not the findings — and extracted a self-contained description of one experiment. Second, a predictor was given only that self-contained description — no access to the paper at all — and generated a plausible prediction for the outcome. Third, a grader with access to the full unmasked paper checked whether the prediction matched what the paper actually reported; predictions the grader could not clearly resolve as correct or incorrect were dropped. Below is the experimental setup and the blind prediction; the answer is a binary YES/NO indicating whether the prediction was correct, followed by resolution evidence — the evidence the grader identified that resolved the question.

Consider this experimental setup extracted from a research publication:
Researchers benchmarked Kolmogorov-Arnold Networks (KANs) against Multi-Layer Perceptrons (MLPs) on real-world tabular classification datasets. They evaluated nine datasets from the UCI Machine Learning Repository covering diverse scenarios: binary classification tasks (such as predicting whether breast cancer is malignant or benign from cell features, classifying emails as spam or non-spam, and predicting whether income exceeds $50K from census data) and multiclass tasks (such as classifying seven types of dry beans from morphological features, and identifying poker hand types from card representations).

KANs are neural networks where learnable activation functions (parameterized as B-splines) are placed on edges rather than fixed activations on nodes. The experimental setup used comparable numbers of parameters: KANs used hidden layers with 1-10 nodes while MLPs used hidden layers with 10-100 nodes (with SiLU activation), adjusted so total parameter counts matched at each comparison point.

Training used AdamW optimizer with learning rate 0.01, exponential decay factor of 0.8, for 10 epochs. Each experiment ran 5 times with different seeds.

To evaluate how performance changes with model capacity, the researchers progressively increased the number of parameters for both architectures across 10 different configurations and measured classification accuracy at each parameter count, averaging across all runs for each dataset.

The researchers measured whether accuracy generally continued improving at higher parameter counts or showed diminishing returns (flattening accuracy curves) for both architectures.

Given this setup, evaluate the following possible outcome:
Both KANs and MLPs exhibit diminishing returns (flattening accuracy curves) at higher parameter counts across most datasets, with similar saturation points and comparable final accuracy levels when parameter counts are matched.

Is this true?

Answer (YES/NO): NO